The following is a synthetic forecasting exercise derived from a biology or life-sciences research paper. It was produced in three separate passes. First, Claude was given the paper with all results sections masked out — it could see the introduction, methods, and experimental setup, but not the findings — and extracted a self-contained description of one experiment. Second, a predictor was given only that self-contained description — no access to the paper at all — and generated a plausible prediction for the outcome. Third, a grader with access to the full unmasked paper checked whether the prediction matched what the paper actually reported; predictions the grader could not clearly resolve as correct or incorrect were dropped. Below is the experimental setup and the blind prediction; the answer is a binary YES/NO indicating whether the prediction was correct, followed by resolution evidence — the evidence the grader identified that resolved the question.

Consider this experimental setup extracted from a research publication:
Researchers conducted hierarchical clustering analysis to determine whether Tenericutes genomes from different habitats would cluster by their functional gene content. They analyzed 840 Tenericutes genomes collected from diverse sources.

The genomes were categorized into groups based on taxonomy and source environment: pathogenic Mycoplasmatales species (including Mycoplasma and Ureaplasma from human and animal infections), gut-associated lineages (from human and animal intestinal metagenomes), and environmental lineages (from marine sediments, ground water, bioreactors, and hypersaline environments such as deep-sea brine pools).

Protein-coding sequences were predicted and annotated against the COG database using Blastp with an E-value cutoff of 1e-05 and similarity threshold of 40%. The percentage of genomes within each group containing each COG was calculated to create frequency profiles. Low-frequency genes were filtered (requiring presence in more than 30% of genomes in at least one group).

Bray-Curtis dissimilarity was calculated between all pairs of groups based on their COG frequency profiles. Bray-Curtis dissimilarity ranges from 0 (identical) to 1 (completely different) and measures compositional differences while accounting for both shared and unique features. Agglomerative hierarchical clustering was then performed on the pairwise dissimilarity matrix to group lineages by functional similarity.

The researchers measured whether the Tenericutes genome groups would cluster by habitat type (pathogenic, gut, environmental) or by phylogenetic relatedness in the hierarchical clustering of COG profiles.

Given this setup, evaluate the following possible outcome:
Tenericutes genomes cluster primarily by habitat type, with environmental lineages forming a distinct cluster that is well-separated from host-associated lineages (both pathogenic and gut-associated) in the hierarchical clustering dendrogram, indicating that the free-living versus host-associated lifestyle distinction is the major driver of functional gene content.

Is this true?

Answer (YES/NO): NO